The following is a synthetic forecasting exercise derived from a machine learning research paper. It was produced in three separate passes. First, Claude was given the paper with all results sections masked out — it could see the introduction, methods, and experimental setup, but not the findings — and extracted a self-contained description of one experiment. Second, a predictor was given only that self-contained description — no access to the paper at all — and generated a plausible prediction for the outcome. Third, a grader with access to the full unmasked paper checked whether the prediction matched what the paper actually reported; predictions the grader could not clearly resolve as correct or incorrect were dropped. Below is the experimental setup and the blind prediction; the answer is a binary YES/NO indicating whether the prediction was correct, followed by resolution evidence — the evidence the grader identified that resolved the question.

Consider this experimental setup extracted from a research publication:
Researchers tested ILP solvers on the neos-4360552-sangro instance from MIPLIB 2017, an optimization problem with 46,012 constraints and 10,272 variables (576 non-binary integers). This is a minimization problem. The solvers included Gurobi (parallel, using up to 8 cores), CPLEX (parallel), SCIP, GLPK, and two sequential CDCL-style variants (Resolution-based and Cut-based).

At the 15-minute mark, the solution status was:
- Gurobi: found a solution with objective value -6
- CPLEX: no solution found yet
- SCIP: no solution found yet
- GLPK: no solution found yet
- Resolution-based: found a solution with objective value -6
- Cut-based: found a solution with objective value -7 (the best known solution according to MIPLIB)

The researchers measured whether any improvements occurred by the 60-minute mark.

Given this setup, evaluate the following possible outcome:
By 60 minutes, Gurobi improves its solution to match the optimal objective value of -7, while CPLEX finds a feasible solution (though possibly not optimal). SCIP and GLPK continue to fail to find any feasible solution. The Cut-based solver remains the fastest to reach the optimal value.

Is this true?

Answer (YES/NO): NO